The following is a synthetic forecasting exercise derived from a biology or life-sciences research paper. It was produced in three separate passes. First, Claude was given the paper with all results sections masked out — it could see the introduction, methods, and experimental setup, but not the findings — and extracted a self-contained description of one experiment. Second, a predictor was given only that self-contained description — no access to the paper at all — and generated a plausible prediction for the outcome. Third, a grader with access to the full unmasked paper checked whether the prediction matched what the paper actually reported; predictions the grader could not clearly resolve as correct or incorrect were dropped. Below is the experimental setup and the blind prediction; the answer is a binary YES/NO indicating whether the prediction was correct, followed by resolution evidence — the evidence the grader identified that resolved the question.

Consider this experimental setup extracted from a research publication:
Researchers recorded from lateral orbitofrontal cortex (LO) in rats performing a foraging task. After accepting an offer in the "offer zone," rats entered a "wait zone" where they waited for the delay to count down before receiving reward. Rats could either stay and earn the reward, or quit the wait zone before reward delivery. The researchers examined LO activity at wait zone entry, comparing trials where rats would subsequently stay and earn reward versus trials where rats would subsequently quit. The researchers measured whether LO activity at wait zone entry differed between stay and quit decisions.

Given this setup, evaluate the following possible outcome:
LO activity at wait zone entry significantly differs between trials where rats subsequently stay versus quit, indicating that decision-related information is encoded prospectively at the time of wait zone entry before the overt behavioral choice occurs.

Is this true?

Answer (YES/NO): YES